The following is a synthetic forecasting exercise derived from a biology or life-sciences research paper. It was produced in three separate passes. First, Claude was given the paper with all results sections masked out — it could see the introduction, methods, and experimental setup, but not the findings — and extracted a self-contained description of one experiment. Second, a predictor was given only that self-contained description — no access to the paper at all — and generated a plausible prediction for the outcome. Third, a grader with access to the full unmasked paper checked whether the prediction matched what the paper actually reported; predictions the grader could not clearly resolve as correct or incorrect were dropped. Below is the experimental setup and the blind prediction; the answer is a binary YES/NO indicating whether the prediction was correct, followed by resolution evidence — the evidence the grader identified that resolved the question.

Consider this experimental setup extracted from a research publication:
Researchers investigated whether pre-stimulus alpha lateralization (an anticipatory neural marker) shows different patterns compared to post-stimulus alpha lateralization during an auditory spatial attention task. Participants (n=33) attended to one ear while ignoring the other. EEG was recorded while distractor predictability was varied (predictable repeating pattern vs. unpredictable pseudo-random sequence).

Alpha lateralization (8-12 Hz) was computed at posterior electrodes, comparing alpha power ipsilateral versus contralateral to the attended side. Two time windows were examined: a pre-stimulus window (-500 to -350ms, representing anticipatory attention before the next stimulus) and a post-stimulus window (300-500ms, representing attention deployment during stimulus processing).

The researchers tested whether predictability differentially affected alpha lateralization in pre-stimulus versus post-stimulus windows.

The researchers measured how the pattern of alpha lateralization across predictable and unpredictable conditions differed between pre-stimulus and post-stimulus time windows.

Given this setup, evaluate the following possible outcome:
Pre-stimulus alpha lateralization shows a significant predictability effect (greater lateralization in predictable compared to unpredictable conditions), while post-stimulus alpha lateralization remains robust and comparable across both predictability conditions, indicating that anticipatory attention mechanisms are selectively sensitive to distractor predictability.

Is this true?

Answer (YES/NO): YES